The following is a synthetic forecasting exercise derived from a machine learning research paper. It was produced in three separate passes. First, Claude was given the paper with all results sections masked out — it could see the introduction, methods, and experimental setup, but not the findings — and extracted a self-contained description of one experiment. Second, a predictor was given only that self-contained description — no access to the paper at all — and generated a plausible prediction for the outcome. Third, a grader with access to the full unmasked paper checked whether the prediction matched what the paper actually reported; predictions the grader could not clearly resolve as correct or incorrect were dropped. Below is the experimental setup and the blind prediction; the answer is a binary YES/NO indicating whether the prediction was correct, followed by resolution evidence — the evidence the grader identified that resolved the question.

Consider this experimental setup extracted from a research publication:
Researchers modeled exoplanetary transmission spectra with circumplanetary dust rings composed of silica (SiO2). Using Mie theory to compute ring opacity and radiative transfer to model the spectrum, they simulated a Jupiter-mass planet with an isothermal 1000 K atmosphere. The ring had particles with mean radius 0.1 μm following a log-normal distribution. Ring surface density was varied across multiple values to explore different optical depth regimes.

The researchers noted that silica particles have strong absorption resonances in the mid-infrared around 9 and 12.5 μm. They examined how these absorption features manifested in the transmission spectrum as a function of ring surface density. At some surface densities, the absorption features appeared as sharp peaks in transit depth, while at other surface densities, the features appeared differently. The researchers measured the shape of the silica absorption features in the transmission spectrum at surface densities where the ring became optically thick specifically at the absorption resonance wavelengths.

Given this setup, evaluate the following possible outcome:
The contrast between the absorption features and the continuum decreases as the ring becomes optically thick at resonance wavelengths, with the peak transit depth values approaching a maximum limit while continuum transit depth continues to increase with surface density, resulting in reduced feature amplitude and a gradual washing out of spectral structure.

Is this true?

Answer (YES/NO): NO